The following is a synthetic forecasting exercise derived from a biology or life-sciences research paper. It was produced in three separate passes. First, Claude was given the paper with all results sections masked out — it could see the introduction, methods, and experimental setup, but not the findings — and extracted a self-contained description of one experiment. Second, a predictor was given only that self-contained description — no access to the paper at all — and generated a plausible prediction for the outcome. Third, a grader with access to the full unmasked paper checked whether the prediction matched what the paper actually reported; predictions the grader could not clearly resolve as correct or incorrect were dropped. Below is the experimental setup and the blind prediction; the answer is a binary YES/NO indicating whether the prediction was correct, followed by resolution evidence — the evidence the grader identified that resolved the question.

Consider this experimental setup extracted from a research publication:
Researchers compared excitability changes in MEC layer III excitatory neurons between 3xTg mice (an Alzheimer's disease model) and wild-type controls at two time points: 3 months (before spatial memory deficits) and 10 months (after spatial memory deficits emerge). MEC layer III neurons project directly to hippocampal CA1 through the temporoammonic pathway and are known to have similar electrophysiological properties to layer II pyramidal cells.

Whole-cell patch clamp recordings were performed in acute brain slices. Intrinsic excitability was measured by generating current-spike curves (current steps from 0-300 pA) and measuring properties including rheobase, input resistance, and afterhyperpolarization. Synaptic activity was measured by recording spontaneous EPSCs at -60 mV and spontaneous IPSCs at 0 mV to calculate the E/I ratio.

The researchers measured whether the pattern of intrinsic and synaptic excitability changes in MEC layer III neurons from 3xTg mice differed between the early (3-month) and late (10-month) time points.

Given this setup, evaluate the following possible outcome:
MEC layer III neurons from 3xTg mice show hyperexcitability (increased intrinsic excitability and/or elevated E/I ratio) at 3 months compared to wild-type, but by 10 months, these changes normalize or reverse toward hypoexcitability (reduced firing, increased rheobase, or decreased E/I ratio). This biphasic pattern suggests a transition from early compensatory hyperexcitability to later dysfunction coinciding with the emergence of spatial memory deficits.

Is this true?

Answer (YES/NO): NO